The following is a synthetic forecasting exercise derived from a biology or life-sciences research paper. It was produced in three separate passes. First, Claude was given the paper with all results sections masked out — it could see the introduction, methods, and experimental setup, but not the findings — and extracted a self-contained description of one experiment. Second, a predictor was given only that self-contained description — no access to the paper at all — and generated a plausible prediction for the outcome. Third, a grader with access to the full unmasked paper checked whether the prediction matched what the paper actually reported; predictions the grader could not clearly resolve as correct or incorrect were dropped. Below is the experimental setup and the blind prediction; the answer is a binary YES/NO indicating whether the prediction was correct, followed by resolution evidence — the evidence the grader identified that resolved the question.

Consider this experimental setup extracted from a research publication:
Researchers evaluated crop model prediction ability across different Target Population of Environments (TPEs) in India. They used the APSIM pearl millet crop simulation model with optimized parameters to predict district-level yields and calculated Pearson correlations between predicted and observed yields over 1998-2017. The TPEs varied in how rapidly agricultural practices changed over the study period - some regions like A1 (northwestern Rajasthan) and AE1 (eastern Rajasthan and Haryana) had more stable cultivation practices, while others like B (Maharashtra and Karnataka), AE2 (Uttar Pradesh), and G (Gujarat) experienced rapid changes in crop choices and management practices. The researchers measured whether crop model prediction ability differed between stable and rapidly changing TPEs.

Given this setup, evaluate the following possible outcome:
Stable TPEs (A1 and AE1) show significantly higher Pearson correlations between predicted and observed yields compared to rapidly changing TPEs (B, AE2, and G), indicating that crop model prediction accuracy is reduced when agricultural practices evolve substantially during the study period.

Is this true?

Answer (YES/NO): YES